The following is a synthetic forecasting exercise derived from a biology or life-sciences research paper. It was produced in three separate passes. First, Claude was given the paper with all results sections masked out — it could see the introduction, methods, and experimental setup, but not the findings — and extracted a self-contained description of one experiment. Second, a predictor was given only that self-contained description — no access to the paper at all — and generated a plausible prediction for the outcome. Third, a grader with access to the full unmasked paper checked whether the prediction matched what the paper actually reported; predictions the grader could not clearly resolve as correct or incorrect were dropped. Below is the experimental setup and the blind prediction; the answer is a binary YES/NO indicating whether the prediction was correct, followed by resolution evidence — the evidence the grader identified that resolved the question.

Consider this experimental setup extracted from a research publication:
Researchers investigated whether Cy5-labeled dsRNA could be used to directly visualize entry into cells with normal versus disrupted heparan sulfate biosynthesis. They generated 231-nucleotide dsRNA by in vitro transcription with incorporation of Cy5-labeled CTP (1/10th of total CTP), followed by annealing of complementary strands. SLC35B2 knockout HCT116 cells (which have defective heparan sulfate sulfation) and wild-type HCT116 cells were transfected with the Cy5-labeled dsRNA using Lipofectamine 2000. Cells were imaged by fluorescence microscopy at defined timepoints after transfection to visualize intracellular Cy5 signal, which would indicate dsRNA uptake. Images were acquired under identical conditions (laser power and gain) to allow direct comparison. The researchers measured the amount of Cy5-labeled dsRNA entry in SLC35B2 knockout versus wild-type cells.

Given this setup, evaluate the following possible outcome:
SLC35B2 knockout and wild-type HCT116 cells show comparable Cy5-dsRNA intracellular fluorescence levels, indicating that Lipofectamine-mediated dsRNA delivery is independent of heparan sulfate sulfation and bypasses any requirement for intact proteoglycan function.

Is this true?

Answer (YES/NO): NO